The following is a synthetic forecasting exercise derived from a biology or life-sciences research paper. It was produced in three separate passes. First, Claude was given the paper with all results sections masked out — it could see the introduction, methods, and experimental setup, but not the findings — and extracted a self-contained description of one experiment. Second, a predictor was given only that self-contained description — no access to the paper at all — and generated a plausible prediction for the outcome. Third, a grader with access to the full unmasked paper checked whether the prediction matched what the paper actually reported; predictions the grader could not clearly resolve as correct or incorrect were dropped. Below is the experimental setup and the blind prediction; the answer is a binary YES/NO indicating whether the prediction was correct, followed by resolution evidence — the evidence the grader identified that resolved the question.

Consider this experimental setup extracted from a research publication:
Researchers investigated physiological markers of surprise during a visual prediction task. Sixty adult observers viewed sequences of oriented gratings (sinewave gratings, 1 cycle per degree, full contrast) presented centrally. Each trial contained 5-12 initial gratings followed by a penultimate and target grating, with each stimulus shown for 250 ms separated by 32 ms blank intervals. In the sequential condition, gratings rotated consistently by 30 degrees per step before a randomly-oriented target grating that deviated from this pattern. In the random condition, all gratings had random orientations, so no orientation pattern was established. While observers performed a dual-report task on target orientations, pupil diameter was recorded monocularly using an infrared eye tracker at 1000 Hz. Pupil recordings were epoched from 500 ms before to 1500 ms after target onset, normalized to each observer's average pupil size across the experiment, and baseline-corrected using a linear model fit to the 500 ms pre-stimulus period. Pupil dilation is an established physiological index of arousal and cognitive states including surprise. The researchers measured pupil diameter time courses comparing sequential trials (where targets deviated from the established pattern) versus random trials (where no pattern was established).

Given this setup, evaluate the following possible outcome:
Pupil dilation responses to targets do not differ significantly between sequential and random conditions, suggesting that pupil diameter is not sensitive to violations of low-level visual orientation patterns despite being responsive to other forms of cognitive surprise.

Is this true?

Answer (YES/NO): NO